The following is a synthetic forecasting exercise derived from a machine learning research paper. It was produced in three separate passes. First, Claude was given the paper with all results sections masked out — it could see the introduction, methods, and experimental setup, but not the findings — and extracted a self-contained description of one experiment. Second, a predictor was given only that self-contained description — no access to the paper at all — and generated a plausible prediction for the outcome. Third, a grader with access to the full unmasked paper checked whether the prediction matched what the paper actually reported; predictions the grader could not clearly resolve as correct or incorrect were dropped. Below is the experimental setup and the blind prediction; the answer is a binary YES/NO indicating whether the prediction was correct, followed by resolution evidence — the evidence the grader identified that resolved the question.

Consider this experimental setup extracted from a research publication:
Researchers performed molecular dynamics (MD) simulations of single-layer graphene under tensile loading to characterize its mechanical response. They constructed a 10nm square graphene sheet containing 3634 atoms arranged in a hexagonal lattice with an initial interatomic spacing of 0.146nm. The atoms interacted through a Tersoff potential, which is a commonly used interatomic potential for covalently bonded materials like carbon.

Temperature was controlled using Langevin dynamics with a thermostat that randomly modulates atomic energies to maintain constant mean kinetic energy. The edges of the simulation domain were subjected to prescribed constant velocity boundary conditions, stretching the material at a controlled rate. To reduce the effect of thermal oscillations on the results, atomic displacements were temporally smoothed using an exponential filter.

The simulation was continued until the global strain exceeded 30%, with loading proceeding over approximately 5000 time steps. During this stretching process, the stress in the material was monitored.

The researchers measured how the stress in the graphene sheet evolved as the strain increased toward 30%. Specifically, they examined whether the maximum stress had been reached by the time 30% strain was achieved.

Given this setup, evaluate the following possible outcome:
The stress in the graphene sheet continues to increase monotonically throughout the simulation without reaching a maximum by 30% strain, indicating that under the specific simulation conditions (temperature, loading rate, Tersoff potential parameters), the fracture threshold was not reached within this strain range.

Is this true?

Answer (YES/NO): NO